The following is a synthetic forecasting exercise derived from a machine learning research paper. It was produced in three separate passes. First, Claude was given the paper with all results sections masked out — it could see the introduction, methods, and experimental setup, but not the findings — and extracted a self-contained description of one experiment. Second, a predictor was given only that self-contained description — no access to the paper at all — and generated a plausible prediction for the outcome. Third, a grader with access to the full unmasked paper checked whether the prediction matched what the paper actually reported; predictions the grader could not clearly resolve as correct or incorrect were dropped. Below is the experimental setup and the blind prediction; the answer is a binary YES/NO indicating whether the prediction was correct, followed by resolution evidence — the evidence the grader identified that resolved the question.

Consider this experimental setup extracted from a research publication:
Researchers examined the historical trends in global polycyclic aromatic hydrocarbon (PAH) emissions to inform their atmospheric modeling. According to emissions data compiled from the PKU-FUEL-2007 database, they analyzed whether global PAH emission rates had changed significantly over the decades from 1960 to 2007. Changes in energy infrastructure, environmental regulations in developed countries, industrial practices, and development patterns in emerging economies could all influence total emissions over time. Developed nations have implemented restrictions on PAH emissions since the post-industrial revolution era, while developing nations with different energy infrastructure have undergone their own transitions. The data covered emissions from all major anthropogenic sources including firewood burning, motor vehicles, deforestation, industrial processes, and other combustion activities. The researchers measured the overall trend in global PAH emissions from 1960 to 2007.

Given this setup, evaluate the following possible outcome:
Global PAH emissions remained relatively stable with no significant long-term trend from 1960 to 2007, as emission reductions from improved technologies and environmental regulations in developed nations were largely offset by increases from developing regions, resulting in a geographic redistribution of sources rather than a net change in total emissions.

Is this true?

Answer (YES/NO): NO